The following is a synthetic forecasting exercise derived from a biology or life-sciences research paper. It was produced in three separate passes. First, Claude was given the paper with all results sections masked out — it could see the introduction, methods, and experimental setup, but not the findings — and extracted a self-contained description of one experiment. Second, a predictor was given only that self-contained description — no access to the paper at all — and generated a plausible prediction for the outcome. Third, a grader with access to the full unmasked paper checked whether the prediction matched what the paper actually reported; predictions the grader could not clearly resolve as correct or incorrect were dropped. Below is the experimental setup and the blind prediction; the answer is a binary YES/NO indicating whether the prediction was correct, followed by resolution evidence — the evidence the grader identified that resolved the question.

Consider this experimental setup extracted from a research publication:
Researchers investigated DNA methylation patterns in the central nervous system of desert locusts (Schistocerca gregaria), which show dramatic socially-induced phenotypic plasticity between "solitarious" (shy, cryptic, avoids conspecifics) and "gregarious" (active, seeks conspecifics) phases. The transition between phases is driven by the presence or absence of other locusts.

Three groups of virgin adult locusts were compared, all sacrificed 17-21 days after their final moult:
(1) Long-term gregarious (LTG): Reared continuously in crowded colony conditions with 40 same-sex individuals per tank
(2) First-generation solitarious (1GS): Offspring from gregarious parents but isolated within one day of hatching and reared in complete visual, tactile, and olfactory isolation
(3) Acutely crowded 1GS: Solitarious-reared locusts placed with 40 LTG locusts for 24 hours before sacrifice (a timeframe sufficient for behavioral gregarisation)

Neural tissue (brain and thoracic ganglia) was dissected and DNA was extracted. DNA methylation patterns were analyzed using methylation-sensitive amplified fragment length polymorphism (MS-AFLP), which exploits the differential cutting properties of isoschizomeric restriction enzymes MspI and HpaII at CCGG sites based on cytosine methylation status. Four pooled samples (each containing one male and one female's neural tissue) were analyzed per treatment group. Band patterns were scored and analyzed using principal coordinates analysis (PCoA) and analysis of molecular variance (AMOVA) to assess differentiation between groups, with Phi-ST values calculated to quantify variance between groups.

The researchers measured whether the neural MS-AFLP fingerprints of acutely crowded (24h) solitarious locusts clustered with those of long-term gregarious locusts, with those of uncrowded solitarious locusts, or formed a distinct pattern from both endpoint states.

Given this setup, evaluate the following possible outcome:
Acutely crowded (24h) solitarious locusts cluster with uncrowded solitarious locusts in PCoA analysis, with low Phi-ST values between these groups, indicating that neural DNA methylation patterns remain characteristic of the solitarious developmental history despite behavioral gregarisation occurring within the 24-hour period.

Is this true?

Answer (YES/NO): NO